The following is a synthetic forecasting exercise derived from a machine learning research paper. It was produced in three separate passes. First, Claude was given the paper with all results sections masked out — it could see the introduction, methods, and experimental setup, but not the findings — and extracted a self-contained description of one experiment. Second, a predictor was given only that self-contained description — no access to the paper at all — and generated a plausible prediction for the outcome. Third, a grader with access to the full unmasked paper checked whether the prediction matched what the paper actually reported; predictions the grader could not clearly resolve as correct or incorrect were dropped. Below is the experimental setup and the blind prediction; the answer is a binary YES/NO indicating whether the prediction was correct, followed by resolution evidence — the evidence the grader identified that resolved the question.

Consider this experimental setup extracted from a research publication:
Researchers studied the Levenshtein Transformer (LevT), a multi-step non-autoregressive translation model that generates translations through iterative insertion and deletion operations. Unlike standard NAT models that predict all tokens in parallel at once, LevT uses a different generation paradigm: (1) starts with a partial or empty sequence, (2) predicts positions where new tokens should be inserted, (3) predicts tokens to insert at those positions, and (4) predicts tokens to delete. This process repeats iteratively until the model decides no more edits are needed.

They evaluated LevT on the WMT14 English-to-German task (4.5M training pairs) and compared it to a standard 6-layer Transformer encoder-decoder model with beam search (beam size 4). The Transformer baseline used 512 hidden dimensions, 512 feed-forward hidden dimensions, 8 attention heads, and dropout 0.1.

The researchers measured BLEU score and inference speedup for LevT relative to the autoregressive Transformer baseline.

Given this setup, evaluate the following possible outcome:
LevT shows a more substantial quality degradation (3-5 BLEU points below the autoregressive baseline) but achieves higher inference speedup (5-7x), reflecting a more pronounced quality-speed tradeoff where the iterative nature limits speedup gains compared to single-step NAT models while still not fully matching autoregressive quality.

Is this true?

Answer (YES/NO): NO